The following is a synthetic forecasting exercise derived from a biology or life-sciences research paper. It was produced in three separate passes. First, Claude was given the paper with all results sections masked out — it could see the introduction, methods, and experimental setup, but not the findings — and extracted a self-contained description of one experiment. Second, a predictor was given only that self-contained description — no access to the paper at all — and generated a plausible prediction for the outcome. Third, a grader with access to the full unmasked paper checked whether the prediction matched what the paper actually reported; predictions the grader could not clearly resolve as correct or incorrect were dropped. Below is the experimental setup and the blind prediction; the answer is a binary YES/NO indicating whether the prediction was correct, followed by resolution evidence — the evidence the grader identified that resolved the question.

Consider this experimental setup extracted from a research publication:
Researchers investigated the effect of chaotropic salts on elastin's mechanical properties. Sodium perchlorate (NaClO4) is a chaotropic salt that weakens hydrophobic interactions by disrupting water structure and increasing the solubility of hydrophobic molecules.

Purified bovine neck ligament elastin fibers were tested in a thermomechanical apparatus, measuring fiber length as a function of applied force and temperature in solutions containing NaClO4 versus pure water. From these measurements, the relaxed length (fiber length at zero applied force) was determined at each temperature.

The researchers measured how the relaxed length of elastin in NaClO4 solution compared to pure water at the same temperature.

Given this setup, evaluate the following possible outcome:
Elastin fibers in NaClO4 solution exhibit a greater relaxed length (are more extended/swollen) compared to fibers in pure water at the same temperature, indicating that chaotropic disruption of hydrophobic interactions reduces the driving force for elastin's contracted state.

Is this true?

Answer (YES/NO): NO